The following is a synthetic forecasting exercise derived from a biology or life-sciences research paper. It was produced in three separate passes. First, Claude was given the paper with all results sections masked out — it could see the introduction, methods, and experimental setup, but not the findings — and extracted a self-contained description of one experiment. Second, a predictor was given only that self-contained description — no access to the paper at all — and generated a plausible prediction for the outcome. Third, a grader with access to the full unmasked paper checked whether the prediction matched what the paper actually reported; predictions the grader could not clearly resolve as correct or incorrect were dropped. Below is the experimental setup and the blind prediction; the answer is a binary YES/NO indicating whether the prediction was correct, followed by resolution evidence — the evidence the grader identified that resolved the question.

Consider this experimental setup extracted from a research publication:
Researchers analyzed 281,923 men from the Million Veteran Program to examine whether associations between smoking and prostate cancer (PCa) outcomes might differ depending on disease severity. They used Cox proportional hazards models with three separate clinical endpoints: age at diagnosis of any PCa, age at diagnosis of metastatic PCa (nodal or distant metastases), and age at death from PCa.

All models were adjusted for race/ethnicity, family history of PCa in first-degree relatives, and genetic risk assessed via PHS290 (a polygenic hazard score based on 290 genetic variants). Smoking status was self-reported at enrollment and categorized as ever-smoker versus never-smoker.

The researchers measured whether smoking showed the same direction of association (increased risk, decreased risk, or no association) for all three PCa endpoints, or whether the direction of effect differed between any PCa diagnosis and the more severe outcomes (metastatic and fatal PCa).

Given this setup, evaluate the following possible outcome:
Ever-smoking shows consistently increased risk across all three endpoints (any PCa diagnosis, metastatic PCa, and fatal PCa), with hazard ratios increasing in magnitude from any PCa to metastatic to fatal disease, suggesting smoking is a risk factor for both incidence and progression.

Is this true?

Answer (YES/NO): YES